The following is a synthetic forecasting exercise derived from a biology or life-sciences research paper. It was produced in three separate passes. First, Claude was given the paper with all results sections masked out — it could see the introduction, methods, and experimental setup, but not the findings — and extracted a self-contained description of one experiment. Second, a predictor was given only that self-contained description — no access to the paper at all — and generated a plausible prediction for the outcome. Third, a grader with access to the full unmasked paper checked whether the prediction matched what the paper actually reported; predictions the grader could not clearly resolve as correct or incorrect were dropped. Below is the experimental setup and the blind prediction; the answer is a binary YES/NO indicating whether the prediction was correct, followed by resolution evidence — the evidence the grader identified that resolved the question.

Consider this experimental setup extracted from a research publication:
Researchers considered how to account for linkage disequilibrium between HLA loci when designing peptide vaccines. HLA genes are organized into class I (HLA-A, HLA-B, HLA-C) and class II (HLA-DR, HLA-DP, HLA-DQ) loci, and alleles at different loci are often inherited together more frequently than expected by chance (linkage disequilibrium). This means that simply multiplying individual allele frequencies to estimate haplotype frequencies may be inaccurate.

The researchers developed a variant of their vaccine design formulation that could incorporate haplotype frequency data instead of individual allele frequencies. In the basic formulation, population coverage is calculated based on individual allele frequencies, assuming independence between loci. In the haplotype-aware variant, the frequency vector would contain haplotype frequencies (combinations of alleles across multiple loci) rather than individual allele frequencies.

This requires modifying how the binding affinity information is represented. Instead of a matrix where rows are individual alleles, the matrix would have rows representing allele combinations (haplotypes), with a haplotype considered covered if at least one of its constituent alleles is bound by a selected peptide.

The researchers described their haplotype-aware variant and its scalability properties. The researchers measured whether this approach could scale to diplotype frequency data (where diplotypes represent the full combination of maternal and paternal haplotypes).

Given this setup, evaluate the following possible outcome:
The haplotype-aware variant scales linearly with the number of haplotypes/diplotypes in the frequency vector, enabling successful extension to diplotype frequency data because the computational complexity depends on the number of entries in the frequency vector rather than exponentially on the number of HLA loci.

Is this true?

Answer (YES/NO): NO